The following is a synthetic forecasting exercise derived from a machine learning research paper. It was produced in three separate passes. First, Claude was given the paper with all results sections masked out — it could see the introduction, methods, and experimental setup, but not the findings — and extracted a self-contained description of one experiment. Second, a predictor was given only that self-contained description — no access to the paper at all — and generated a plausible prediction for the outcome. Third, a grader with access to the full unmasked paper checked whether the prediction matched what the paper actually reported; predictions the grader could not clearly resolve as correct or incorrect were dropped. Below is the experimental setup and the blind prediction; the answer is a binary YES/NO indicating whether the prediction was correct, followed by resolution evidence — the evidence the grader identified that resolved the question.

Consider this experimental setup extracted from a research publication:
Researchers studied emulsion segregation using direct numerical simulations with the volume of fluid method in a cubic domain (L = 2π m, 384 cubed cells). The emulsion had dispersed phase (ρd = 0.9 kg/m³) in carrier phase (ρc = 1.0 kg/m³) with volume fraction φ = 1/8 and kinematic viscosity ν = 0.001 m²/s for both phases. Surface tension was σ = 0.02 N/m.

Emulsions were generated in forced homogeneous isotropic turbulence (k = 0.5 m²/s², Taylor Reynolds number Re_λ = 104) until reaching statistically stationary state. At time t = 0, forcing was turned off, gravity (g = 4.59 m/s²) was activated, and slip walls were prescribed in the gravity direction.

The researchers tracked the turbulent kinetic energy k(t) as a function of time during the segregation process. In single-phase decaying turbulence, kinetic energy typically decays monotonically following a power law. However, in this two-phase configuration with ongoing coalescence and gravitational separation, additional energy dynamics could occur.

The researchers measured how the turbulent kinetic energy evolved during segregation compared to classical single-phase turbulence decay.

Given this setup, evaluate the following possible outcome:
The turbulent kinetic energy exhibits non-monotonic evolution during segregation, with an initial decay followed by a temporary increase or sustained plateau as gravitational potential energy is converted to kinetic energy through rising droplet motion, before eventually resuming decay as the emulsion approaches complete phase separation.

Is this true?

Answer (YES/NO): NO